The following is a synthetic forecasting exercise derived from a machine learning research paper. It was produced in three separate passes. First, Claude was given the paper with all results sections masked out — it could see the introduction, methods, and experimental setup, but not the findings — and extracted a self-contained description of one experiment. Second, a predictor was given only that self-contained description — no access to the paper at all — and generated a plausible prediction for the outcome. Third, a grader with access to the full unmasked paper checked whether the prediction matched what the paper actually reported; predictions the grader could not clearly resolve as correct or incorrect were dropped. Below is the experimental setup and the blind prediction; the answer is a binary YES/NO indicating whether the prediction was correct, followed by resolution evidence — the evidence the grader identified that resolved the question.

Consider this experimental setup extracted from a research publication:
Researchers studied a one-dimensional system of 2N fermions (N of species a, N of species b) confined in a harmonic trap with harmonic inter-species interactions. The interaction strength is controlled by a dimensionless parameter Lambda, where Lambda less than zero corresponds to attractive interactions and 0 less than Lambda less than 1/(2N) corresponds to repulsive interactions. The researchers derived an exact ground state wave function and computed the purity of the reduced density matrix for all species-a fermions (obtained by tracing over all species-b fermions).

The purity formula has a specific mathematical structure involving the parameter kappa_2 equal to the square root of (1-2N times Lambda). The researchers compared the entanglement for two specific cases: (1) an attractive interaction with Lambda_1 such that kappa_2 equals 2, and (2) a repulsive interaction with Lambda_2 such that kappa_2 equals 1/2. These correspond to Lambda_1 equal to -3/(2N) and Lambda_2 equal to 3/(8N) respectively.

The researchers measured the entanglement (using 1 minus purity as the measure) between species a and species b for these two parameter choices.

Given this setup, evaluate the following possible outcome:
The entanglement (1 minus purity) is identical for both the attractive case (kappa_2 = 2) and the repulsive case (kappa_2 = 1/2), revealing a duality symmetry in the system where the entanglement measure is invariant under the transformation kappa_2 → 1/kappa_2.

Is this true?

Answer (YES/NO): YES